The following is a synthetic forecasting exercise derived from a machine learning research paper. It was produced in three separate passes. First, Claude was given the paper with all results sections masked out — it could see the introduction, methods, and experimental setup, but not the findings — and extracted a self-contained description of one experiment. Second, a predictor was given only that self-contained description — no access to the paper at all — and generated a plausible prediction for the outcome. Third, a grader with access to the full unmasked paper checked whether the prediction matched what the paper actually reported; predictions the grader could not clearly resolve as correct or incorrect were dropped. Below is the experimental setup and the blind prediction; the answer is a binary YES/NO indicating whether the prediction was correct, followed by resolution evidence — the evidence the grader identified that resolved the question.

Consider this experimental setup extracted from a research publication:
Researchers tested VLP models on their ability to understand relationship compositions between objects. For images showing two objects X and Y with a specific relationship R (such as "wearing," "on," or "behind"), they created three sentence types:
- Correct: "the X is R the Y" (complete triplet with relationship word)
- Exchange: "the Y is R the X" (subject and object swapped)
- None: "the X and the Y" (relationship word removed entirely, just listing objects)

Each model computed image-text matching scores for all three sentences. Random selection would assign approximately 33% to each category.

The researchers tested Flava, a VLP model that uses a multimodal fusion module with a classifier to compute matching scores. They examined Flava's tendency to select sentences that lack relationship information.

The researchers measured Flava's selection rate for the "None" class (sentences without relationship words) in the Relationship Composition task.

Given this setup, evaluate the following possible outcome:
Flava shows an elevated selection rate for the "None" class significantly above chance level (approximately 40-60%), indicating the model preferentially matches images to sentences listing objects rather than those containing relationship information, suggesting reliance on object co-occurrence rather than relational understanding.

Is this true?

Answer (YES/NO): NO